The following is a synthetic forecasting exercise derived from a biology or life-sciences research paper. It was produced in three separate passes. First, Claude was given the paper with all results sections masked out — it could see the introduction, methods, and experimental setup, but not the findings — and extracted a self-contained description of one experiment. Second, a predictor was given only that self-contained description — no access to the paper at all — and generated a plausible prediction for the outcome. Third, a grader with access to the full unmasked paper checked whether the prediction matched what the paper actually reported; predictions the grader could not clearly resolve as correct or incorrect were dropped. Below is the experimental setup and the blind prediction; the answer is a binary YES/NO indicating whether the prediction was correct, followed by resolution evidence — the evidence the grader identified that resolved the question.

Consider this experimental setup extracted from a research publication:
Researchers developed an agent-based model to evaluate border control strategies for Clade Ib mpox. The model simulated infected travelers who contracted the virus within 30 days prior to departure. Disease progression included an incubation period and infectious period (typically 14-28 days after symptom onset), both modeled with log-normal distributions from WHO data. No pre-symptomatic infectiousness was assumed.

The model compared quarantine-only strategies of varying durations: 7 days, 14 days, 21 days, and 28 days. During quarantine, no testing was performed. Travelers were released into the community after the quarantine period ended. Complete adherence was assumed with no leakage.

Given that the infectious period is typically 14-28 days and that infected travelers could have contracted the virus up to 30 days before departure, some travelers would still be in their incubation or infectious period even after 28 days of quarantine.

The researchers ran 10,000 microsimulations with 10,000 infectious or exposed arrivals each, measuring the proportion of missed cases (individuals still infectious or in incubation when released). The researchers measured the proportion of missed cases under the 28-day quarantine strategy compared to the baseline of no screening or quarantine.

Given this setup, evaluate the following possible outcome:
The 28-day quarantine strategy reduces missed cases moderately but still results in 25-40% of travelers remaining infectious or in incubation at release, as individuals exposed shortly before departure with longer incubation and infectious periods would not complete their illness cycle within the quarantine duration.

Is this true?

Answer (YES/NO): NO